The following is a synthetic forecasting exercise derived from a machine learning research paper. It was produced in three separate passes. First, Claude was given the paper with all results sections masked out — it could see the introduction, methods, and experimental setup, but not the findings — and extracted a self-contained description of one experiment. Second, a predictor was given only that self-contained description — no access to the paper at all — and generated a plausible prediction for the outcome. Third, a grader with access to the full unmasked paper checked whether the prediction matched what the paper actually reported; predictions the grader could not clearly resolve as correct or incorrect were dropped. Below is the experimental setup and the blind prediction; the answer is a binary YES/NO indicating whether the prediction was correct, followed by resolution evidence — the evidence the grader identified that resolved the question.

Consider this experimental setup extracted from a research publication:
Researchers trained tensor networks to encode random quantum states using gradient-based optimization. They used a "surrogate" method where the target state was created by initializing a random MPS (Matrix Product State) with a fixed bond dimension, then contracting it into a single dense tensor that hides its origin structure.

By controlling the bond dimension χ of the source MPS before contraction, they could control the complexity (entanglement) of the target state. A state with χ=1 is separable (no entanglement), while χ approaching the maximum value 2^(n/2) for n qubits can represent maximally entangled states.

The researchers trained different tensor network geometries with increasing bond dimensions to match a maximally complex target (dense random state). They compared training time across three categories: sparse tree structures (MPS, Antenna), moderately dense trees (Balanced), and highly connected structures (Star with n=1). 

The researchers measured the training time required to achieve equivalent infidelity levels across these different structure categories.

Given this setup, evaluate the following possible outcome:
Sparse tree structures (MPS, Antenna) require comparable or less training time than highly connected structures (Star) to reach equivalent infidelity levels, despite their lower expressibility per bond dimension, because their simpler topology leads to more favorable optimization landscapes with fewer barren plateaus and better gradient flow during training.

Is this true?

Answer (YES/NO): NO